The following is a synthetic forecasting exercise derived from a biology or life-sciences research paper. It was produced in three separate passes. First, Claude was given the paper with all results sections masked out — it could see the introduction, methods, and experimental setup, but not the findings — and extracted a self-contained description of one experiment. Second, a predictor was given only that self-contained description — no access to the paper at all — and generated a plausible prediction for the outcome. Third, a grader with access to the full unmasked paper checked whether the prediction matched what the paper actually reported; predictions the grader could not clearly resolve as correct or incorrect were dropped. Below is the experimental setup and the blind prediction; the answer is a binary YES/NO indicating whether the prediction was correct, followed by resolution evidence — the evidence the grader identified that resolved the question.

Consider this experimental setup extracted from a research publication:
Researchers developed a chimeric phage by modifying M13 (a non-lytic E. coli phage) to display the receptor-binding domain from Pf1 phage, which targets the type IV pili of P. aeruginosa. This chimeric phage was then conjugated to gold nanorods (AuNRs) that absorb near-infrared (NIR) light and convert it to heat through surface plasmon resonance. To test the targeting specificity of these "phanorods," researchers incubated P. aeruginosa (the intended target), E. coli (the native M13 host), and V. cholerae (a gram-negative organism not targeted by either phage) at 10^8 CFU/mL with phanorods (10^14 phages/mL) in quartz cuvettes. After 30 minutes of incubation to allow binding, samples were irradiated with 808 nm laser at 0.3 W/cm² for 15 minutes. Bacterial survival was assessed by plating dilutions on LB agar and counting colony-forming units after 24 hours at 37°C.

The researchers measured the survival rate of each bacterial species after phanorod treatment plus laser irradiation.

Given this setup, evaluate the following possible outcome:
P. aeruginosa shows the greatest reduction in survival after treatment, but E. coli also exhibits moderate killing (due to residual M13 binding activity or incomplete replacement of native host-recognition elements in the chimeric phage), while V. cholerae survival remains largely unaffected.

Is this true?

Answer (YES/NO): NO